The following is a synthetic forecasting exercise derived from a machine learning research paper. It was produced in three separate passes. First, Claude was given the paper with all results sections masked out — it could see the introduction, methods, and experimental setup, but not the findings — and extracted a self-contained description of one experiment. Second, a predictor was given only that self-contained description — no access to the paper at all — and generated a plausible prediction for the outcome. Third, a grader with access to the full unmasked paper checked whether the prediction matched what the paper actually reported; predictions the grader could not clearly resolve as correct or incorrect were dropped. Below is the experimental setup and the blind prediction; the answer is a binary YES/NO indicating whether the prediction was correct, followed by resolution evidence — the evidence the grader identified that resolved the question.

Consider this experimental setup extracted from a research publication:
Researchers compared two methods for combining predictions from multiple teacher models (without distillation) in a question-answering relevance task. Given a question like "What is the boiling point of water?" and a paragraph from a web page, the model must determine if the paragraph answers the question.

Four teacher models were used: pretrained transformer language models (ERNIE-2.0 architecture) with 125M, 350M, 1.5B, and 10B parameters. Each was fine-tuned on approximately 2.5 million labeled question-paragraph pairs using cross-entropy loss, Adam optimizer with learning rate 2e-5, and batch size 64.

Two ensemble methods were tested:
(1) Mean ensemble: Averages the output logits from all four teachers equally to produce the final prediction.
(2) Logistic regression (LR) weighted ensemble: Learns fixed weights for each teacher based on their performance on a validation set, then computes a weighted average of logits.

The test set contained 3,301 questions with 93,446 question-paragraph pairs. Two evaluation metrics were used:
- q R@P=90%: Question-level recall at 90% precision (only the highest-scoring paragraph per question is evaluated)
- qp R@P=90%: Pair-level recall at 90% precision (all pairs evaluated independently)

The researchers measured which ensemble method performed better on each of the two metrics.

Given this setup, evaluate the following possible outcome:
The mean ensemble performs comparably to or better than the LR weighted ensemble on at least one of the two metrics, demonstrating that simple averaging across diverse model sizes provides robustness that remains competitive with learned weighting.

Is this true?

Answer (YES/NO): YES